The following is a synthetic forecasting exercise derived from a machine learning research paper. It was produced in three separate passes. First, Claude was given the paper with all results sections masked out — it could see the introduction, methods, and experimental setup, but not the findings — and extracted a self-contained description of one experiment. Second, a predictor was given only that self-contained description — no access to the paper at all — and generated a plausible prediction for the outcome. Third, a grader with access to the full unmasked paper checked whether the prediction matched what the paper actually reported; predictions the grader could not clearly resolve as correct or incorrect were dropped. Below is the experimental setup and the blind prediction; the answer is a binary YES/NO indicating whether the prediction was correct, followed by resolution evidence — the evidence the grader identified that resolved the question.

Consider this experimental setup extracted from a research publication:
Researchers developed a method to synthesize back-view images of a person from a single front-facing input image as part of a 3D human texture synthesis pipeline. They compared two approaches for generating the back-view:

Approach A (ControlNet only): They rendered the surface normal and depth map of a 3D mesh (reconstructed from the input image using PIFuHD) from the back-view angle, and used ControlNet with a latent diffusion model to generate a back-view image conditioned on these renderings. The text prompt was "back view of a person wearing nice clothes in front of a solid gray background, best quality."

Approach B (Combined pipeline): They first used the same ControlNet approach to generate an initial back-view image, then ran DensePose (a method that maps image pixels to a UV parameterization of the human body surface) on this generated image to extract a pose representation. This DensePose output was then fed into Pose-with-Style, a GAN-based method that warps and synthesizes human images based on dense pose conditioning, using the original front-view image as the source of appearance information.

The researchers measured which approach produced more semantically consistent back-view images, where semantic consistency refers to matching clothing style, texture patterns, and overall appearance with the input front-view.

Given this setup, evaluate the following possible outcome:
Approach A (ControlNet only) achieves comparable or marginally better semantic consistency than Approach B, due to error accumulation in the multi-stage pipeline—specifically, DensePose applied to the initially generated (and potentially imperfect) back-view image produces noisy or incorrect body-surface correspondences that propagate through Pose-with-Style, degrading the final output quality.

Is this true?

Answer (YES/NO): NO